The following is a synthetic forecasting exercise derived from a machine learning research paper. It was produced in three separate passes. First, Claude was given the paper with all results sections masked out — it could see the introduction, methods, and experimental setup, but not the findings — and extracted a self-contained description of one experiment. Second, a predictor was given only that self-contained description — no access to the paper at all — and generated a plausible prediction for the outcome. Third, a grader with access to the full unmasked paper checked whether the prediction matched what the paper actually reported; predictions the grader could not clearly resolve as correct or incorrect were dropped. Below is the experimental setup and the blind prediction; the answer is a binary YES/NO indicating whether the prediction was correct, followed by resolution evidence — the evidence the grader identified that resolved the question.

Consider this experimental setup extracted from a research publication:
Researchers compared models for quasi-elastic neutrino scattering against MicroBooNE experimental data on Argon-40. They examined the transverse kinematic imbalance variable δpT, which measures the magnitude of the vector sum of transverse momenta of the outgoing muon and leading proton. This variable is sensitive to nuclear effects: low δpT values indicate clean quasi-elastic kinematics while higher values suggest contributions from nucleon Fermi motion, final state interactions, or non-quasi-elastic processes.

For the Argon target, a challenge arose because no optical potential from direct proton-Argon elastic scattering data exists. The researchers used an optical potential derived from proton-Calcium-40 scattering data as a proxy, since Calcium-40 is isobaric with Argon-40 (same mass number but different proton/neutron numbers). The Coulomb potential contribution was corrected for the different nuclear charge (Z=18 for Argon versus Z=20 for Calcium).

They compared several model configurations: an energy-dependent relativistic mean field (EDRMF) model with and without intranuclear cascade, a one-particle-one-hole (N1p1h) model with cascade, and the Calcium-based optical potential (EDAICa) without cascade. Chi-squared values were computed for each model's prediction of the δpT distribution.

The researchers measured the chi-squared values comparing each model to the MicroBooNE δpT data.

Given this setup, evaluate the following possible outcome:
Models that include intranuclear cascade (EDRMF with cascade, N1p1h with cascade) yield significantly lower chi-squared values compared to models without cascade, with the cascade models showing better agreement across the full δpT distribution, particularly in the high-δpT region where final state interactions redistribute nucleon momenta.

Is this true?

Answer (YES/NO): YES